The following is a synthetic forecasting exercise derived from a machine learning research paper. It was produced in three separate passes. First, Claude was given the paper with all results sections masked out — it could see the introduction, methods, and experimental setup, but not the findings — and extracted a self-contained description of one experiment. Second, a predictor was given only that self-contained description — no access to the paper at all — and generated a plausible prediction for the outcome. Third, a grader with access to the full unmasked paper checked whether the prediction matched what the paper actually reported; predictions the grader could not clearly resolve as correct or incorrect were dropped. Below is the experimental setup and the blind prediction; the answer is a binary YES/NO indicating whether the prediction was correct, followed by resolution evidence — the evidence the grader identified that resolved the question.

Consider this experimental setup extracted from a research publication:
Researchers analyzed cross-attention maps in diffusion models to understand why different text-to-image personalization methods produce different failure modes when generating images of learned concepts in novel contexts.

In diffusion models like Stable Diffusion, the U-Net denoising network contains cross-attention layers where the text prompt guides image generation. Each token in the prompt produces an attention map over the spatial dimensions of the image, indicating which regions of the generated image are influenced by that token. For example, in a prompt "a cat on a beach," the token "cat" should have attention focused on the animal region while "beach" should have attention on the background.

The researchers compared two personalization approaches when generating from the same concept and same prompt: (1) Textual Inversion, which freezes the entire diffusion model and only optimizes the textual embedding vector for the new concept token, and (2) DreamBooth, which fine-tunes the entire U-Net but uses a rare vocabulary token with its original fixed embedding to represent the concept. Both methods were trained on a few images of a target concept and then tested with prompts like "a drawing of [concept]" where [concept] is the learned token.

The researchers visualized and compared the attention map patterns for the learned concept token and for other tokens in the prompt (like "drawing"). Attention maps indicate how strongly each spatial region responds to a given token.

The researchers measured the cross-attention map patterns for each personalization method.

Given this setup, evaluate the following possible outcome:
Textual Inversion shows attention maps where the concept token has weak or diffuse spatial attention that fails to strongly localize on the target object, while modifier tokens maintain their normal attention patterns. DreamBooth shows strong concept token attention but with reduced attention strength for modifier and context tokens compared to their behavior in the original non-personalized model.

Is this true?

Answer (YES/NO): NO